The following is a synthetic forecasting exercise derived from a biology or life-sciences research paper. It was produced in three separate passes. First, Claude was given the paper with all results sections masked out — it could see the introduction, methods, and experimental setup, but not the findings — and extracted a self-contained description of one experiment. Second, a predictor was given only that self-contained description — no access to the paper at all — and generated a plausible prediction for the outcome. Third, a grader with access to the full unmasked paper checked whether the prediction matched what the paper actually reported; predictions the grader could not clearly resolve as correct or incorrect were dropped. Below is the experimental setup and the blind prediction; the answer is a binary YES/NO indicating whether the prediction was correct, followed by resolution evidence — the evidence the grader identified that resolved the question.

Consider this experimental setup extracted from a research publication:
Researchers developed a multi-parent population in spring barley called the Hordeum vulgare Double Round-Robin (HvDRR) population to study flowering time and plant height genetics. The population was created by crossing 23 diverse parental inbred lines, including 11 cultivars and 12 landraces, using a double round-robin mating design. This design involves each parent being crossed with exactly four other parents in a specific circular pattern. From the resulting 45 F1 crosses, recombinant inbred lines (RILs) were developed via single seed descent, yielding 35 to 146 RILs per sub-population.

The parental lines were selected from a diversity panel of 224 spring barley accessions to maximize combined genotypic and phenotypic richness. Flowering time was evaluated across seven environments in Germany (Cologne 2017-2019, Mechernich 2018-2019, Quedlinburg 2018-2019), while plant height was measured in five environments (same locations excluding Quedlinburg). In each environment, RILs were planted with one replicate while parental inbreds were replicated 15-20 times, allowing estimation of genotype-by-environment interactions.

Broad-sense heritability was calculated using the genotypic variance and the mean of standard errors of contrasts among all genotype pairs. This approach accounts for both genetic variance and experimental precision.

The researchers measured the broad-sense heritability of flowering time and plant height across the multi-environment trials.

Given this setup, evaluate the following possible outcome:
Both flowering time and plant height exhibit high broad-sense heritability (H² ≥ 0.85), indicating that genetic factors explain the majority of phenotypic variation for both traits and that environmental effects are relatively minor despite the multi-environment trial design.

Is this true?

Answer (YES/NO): NO